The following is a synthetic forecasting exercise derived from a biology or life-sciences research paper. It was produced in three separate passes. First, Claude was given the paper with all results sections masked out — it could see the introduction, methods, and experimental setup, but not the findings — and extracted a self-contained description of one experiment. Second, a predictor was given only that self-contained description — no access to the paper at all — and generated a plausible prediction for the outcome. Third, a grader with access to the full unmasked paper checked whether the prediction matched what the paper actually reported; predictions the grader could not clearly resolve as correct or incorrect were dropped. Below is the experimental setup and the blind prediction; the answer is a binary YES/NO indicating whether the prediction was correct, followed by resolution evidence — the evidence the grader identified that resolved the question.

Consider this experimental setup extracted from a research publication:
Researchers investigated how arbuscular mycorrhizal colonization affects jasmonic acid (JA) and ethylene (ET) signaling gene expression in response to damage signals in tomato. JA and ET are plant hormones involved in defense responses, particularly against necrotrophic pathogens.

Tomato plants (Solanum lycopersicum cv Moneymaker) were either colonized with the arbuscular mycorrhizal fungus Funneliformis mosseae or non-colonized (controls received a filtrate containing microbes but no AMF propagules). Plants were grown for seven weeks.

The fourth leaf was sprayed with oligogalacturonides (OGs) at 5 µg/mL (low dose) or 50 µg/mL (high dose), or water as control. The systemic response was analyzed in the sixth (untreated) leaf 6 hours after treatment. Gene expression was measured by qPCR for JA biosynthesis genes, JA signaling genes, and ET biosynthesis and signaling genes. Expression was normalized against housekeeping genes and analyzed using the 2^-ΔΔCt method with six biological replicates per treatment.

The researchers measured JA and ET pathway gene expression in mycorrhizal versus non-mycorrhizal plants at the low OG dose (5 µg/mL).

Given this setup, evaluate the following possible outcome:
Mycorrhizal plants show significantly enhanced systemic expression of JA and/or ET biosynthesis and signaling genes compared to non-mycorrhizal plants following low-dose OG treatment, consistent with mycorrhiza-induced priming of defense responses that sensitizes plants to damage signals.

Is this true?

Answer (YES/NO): YES